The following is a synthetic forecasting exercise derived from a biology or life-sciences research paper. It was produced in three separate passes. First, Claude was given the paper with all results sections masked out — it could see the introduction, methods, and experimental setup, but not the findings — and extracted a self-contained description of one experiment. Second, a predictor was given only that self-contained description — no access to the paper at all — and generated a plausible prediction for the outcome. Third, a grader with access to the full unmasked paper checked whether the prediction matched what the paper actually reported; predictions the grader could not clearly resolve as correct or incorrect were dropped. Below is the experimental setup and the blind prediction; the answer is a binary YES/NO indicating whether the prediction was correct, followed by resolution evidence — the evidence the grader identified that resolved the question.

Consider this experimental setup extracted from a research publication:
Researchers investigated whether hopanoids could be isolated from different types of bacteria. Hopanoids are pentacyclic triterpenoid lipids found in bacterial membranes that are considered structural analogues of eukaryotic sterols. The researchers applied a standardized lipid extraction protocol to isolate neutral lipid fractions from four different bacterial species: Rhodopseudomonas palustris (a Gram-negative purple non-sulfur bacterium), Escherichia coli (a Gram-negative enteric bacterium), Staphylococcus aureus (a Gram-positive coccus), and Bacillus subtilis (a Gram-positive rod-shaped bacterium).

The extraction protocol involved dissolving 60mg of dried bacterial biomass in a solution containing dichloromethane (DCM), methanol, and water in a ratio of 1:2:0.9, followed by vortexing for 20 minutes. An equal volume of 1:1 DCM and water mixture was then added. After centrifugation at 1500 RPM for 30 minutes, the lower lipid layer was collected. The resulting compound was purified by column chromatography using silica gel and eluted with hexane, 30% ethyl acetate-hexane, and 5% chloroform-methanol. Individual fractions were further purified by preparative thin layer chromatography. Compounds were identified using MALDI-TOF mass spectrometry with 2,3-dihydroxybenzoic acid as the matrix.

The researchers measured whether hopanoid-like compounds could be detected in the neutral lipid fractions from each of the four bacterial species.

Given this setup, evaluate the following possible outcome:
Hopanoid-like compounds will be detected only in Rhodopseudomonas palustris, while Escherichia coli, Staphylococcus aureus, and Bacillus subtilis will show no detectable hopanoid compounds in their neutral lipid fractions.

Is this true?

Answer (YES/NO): NO